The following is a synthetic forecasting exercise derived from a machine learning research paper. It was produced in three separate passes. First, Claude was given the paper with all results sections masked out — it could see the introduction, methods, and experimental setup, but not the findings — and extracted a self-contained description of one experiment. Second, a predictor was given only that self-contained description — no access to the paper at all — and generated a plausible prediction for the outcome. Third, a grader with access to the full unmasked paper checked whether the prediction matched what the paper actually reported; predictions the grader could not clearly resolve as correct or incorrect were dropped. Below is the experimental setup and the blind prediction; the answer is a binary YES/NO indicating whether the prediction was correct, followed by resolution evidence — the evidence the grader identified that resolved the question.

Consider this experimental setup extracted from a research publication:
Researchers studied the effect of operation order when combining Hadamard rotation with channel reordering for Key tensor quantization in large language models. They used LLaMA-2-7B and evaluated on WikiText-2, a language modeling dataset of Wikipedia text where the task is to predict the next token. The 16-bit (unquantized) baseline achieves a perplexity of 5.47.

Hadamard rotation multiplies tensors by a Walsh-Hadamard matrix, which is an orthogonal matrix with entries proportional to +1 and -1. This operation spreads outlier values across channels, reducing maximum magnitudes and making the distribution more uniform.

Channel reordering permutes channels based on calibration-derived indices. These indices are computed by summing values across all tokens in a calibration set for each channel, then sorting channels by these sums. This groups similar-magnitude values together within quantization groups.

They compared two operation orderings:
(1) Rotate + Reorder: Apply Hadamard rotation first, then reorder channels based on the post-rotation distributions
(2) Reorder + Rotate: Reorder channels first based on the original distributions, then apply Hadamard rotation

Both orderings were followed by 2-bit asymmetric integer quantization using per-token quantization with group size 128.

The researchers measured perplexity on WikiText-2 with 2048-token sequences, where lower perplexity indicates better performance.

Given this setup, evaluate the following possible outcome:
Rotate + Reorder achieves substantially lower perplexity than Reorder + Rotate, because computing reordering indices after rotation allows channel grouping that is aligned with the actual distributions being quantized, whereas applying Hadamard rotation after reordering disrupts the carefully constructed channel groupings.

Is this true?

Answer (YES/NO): YES